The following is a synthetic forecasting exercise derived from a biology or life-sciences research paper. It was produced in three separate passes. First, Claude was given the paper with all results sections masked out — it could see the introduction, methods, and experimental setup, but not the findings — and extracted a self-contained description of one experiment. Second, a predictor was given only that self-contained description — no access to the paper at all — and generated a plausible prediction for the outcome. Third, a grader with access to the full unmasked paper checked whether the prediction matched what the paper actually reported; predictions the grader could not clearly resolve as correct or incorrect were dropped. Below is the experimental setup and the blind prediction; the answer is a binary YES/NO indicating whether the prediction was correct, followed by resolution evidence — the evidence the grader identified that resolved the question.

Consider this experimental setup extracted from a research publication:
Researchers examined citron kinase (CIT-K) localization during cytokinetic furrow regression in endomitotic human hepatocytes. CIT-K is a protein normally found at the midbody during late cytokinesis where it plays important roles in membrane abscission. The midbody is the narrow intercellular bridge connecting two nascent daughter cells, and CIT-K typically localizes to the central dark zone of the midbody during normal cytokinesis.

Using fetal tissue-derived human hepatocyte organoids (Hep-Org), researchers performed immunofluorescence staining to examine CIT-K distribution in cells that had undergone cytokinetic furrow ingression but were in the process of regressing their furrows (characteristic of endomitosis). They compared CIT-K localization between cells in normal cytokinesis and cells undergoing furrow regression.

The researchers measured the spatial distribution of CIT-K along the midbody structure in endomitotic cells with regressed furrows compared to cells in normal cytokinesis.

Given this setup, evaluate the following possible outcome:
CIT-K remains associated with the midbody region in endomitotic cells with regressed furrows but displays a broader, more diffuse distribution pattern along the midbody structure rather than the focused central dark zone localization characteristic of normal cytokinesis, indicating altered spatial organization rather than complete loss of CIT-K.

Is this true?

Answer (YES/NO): YES